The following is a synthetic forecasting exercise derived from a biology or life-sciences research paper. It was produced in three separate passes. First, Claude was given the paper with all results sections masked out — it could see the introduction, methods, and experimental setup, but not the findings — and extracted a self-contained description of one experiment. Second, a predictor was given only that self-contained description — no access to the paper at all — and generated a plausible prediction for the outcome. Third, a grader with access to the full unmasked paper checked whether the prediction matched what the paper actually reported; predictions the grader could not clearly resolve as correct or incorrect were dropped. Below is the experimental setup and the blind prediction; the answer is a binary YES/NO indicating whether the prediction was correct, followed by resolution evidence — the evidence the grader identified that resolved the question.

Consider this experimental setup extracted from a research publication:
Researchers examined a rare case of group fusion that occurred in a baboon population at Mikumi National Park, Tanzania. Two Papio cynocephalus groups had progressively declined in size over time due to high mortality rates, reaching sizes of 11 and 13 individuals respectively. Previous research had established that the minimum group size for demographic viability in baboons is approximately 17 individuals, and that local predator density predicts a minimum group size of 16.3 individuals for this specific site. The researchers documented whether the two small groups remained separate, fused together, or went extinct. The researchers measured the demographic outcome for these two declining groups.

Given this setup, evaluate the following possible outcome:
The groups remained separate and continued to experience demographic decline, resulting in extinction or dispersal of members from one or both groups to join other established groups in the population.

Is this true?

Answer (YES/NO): NO